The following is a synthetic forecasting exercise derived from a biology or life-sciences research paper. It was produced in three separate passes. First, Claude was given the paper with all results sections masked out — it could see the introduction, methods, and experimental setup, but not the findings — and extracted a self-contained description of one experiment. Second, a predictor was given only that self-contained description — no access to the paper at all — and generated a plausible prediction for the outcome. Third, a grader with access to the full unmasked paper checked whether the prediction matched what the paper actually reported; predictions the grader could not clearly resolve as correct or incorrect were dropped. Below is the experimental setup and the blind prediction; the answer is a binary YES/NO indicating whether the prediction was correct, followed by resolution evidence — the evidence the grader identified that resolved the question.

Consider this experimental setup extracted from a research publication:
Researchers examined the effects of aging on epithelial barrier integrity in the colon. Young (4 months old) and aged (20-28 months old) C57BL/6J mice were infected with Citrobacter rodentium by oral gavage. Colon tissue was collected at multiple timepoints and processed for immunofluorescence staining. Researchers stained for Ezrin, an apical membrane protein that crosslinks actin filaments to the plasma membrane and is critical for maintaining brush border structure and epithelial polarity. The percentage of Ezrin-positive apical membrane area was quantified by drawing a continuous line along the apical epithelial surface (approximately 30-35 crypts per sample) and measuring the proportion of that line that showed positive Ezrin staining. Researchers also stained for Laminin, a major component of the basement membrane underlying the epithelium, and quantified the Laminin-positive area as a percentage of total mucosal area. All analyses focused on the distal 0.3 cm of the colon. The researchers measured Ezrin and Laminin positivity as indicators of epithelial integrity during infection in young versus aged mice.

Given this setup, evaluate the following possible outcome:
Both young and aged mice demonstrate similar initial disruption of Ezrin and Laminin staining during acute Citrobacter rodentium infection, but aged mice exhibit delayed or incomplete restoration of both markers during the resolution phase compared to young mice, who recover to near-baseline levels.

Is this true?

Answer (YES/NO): NO